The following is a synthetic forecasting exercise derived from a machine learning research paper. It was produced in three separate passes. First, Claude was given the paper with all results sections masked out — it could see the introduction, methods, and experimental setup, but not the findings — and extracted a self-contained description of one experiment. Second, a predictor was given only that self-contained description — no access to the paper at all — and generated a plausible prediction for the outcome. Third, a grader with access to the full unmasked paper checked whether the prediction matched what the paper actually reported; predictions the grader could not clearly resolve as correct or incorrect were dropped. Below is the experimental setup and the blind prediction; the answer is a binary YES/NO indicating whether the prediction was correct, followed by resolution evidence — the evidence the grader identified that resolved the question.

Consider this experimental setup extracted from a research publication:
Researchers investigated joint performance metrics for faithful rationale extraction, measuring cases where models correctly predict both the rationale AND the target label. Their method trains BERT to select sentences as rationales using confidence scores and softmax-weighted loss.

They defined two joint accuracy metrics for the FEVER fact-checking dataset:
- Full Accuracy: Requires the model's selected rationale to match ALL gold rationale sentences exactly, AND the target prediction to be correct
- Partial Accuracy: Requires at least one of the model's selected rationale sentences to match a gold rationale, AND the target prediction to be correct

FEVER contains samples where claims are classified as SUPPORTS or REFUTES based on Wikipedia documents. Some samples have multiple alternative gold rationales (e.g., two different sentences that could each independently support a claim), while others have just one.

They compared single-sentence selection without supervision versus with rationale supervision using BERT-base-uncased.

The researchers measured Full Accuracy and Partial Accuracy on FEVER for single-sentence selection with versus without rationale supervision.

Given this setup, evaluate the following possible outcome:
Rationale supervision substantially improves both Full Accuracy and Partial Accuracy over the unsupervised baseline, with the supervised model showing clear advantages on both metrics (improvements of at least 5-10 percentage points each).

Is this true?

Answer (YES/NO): YES